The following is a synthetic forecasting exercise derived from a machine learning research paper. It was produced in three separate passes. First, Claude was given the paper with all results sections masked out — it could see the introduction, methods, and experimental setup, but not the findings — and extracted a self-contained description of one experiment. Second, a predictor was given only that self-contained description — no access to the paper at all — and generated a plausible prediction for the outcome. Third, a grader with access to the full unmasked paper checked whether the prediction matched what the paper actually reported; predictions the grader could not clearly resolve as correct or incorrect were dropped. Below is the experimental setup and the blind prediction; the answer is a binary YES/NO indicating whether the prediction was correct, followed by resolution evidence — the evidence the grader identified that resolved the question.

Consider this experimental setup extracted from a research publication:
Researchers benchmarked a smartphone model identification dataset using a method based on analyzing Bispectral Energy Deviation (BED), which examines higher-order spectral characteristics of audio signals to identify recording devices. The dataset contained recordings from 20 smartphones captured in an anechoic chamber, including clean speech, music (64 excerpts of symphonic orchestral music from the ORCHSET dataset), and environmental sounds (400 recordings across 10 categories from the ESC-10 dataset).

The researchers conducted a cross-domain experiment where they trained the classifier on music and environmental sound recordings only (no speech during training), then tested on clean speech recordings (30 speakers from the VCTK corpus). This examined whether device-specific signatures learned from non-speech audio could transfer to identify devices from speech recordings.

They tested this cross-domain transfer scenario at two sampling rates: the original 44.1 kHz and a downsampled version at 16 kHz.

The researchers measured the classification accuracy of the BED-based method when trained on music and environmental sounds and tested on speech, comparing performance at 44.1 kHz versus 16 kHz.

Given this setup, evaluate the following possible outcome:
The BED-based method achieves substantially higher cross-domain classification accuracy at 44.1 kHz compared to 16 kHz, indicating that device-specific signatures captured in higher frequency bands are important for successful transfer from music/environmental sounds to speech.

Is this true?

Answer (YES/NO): NO